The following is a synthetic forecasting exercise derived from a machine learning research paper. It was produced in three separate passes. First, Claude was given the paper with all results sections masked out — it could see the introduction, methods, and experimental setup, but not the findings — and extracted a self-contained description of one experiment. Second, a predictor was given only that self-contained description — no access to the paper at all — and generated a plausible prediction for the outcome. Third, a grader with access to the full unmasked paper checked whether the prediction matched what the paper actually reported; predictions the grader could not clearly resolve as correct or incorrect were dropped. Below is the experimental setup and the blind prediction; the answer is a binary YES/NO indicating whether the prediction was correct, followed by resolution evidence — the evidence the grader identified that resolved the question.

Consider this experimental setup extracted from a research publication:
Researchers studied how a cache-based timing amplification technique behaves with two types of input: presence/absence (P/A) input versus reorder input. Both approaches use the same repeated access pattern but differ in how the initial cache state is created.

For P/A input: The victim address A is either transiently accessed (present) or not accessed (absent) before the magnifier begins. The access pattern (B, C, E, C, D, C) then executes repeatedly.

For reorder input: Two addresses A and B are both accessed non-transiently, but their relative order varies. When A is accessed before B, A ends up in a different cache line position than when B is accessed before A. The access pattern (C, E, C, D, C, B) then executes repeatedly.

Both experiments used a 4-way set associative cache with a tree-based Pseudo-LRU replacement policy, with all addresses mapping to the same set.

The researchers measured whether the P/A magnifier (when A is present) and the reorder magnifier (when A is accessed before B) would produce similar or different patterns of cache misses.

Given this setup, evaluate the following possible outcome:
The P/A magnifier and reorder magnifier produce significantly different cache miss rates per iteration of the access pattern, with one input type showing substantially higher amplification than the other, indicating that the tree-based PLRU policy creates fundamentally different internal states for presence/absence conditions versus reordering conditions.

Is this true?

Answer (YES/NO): NO